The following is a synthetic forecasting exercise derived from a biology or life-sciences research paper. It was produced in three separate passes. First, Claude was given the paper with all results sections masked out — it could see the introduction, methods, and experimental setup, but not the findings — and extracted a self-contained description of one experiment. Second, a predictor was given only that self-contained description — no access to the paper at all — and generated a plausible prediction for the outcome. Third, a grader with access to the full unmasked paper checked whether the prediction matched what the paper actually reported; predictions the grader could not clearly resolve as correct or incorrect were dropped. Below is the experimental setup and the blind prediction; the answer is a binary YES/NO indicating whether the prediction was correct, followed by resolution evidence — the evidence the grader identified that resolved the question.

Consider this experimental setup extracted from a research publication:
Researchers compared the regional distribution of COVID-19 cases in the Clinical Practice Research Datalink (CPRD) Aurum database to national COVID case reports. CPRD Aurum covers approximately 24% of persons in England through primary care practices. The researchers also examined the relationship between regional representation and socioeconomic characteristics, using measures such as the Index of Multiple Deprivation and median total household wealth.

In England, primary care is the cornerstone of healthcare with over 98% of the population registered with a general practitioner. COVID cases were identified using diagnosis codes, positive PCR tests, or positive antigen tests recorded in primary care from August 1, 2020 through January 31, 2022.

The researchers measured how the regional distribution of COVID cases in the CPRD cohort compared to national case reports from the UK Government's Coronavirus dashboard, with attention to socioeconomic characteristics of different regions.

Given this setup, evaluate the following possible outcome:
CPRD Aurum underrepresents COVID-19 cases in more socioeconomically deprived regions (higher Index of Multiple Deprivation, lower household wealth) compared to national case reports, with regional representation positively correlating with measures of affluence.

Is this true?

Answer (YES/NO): YES